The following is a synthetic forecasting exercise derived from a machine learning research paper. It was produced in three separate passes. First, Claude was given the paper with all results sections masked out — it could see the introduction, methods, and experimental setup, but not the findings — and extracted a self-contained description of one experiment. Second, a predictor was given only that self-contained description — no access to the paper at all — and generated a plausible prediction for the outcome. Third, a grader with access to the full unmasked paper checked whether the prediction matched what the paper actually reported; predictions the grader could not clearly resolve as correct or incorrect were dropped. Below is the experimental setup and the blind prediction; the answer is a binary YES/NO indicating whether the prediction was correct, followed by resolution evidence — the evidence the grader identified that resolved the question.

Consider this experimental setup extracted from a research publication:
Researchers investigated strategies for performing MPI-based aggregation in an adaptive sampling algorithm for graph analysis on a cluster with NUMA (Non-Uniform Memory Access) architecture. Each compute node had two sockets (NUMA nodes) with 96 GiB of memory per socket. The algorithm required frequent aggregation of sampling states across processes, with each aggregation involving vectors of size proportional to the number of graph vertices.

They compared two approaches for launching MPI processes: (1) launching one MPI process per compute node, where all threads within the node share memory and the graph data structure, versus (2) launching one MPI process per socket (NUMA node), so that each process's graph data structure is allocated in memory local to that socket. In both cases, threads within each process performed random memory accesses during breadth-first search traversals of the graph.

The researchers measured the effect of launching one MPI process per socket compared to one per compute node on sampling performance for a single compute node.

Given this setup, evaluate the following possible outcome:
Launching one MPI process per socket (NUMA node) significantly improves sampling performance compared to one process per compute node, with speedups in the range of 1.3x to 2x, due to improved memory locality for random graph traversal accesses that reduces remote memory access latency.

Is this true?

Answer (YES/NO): NO